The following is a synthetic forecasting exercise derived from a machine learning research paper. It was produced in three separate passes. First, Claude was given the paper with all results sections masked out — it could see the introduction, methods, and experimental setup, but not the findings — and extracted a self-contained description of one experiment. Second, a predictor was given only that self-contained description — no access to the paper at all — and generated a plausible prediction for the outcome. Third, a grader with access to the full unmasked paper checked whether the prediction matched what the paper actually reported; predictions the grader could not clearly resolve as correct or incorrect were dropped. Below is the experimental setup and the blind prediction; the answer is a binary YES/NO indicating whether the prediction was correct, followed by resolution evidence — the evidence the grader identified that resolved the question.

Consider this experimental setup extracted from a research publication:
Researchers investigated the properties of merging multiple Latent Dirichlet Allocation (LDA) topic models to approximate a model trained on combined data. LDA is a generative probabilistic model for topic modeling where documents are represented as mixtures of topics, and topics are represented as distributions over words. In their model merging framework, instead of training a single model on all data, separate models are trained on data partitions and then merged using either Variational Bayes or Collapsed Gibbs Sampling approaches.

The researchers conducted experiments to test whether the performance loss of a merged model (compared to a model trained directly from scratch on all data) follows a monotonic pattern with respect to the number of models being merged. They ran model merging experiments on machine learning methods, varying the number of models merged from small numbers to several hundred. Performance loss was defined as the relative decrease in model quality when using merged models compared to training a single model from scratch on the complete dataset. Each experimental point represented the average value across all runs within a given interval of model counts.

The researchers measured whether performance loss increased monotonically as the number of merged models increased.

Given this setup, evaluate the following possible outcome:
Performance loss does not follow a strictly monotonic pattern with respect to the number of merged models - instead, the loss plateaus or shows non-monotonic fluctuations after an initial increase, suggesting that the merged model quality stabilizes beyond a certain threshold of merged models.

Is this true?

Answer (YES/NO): NO